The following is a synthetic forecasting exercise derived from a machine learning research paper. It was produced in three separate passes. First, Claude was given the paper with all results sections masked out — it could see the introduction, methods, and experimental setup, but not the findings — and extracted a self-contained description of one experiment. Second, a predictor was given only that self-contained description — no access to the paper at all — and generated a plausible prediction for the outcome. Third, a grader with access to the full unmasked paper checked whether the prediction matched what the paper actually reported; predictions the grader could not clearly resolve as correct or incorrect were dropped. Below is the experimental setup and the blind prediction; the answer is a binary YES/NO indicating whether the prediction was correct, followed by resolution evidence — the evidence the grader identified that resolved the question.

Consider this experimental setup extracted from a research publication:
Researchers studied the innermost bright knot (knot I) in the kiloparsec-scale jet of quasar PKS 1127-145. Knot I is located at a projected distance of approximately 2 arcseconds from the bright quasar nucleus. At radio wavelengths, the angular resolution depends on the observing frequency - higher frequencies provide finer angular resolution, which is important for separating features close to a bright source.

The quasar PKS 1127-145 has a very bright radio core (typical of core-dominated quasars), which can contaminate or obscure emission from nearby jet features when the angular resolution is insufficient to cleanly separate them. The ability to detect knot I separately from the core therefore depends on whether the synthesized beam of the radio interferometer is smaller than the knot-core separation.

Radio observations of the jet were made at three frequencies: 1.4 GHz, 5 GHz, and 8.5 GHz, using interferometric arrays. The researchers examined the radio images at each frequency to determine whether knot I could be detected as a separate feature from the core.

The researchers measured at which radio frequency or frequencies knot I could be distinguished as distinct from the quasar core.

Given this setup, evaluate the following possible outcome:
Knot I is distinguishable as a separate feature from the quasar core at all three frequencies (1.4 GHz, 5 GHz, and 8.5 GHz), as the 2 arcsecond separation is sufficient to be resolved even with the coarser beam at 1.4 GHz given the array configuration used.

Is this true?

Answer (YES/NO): NO